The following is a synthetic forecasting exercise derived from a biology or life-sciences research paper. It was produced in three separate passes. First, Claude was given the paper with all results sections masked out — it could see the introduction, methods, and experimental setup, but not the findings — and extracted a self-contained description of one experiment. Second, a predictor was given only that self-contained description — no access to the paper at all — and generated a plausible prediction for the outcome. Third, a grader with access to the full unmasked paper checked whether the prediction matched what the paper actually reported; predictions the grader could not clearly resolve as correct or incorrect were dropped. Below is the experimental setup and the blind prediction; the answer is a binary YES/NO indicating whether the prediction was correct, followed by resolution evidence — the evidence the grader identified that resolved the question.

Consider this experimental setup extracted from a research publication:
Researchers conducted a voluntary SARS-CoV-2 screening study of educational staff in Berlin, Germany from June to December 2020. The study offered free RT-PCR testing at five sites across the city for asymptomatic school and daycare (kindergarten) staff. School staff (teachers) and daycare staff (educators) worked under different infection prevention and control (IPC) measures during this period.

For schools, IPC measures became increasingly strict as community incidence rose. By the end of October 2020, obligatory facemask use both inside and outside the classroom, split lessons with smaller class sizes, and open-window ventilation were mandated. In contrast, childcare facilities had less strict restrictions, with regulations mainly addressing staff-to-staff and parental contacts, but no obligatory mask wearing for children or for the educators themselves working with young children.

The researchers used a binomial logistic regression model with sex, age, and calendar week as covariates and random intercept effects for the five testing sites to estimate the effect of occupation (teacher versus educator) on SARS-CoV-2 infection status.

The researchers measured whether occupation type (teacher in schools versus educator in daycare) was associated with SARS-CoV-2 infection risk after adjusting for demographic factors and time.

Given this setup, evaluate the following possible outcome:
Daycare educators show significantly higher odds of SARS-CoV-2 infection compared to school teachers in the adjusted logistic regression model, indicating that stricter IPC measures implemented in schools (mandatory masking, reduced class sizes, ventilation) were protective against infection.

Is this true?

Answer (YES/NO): YES